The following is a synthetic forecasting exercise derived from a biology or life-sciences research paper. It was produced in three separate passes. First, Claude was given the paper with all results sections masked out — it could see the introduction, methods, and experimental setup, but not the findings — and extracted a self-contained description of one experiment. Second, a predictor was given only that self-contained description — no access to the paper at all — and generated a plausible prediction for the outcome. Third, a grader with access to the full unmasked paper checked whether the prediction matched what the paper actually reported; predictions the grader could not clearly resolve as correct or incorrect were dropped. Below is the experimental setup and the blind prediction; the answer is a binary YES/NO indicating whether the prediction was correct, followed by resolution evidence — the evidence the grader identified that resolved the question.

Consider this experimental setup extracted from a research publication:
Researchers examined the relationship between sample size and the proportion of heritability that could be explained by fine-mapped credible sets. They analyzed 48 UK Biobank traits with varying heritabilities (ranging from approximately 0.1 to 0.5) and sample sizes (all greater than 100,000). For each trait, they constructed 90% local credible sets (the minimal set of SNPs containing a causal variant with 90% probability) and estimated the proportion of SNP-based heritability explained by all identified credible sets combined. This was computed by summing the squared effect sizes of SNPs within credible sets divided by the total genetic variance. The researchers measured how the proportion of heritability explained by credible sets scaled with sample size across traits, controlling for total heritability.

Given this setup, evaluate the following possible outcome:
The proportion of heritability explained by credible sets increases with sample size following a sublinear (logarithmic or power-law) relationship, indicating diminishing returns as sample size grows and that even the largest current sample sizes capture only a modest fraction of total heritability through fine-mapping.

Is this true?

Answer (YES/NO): YES